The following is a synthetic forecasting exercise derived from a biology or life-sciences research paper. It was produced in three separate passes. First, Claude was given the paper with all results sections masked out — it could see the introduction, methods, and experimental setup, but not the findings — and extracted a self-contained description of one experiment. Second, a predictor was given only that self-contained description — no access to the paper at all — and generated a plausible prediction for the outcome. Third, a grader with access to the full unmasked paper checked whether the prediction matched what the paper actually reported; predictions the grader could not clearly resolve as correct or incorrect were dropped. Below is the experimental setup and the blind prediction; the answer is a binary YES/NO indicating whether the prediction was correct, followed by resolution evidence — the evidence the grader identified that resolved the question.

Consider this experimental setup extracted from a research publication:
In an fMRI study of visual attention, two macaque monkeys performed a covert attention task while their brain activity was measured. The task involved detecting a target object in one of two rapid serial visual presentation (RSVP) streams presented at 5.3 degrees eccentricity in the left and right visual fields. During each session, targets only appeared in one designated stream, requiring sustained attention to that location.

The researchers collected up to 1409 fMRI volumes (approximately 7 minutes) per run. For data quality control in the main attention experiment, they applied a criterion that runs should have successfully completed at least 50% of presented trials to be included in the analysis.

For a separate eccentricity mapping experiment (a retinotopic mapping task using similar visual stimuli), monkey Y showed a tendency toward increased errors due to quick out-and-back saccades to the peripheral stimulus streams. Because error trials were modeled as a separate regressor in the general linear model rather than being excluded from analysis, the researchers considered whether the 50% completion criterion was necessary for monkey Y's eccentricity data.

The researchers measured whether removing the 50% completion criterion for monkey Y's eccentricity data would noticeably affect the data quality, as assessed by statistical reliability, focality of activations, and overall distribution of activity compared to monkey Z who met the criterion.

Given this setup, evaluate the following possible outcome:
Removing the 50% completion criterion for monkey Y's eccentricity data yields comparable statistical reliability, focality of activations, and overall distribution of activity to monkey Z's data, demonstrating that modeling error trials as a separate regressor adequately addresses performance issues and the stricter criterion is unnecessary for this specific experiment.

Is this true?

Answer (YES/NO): YES